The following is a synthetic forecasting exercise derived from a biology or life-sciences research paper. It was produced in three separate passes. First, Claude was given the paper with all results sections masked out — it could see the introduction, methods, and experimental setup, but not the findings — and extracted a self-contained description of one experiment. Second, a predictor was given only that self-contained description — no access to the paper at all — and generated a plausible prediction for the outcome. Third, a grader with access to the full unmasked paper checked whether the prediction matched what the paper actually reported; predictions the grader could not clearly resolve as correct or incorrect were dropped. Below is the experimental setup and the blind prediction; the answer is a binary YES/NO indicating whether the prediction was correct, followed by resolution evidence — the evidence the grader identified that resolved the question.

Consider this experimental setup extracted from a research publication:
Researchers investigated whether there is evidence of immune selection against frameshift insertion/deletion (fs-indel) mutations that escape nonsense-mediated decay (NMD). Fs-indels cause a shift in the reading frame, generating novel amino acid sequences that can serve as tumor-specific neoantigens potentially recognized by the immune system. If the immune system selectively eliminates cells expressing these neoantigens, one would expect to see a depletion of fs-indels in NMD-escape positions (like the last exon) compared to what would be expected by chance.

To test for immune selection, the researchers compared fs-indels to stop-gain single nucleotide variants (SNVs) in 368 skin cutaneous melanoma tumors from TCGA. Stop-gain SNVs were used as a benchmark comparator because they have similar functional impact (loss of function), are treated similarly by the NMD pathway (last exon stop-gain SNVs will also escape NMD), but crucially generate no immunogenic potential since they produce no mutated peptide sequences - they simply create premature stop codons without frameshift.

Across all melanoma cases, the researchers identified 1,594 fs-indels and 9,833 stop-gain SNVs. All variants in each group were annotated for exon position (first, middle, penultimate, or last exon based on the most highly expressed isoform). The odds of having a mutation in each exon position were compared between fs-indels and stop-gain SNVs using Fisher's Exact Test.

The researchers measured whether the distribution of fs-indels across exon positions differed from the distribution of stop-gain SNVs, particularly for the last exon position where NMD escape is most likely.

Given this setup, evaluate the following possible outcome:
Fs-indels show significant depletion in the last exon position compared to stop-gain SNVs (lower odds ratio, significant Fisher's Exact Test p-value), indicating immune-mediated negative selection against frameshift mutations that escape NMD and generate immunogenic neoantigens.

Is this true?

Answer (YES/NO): YES